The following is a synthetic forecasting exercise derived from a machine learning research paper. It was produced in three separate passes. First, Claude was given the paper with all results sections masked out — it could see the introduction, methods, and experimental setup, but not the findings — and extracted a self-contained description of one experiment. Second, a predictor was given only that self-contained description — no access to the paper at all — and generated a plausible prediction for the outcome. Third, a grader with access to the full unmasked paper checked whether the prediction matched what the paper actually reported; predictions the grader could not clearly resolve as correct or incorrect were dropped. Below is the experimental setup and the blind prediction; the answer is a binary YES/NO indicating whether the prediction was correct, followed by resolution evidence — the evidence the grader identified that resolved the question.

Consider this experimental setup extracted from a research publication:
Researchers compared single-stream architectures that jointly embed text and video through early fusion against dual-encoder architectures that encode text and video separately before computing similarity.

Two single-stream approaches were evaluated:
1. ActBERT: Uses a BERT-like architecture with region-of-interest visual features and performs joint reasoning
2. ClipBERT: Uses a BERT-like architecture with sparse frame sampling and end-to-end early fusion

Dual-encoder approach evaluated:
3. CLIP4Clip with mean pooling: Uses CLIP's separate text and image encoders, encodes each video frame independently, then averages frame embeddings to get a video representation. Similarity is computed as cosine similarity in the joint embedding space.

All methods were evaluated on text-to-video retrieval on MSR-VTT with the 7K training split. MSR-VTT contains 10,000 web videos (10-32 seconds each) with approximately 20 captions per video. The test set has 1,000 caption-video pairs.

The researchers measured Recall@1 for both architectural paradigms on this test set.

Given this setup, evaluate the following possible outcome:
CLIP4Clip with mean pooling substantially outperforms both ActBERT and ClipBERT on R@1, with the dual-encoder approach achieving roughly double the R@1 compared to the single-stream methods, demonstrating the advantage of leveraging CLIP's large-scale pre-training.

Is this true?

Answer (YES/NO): YES